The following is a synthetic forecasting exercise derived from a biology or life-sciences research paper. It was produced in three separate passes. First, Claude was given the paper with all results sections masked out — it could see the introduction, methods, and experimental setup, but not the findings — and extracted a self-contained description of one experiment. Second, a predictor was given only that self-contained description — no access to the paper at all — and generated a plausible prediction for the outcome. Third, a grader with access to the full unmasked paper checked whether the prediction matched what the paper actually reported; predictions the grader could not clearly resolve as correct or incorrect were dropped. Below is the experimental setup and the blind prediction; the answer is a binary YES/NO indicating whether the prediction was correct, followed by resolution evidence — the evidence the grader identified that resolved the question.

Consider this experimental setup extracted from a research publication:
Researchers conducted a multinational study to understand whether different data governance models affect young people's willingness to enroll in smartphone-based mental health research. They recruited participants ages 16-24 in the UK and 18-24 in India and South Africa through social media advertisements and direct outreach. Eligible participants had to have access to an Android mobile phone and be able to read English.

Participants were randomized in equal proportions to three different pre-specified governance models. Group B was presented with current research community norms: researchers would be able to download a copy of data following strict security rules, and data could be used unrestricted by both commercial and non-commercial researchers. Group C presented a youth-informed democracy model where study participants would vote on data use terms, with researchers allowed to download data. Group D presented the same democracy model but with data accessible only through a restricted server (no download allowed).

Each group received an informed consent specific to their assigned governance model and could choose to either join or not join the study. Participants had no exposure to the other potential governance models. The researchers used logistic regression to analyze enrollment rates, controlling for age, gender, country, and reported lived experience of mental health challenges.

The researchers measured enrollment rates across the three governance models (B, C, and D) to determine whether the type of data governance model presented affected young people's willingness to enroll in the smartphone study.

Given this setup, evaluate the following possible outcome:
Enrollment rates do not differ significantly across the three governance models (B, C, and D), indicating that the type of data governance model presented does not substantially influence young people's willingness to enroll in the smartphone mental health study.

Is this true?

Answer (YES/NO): YES